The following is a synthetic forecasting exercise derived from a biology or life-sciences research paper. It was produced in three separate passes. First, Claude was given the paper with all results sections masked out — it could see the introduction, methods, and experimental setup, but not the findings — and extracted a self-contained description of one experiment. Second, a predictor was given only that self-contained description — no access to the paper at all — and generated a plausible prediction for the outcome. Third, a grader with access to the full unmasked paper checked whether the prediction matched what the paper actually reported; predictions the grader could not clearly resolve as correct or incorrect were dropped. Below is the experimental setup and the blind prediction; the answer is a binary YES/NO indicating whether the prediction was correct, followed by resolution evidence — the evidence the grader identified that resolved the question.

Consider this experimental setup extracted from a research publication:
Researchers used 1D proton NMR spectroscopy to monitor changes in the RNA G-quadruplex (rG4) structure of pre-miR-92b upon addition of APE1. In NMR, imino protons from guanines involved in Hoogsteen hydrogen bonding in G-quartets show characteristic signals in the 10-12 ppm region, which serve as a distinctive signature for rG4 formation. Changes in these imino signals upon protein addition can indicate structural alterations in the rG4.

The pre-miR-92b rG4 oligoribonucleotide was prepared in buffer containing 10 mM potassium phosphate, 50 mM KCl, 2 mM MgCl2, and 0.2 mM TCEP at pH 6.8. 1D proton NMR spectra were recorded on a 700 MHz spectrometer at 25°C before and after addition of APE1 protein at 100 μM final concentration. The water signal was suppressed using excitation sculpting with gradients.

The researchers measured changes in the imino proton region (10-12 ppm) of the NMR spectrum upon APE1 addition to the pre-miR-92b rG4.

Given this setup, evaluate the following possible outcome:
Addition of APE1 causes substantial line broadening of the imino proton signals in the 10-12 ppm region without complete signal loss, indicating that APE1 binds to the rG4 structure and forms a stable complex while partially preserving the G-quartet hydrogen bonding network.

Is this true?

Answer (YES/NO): NO